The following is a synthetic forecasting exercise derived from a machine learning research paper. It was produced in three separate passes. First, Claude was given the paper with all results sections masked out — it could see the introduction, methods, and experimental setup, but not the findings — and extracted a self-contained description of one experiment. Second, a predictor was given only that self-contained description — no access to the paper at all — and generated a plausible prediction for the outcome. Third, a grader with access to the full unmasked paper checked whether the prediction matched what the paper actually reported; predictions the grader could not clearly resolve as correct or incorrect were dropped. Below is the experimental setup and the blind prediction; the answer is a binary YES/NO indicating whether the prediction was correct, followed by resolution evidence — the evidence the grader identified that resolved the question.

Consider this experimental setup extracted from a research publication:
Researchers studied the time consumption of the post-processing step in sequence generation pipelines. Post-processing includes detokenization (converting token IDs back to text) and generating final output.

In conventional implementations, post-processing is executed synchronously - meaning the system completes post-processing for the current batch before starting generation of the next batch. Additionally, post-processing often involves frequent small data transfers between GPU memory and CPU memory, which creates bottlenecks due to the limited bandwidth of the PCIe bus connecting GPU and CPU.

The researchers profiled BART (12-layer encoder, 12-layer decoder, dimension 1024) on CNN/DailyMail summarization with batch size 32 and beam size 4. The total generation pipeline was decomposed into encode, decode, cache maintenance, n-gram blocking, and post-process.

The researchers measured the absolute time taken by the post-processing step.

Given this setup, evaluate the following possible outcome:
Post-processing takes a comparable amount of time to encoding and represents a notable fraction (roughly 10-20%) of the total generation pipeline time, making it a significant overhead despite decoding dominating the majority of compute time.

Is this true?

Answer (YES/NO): NO